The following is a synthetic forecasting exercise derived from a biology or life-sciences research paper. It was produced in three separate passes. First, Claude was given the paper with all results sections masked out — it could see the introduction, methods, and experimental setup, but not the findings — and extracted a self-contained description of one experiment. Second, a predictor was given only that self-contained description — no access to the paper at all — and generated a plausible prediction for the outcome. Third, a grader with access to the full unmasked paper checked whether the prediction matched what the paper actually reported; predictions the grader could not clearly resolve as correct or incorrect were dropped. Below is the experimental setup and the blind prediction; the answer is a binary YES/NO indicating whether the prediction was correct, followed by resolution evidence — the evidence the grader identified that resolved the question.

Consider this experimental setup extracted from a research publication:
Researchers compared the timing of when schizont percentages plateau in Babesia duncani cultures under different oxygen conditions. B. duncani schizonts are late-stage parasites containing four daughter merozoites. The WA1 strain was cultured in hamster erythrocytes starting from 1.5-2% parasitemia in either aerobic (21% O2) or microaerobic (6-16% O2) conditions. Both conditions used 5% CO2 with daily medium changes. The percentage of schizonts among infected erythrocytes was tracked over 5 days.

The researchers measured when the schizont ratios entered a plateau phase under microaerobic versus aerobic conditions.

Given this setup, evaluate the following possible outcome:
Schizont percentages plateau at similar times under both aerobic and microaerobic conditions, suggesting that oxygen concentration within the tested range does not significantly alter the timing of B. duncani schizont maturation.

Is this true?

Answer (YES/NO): NO